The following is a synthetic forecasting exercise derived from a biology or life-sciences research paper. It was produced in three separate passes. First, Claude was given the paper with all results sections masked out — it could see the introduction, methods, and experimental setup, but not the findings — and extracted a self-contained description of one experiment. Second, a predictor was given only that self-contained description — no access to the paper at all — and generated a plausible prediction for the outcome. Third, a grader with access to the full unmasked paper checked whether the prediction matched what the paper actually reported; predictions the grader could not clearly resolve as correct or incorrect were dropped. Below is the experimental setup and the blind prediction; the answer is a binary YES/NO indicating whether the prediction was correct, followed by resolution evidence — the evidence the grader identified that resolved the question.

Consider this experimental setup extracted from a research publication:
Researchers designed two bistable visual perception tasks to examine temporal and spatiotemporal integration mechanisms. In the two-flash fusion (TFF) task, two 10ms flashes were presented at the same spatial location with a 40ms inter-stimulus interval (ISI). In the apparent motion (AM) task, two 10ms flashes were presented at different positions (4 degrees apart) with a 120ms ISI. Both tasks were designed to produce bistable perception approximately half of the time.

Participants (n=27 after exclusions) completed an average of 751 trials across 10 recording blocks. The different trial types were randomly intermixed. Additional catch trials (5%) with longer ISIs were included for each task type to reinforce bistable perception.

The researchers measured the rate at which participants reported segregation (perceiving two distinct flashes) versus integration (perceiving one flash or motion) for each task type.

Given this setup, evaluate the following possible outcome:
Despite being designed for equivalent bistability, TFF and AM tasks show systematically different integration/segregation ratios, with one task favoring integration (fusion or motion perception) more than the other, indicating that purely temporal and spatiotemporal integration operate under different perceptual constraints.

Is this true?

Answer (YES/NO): NO